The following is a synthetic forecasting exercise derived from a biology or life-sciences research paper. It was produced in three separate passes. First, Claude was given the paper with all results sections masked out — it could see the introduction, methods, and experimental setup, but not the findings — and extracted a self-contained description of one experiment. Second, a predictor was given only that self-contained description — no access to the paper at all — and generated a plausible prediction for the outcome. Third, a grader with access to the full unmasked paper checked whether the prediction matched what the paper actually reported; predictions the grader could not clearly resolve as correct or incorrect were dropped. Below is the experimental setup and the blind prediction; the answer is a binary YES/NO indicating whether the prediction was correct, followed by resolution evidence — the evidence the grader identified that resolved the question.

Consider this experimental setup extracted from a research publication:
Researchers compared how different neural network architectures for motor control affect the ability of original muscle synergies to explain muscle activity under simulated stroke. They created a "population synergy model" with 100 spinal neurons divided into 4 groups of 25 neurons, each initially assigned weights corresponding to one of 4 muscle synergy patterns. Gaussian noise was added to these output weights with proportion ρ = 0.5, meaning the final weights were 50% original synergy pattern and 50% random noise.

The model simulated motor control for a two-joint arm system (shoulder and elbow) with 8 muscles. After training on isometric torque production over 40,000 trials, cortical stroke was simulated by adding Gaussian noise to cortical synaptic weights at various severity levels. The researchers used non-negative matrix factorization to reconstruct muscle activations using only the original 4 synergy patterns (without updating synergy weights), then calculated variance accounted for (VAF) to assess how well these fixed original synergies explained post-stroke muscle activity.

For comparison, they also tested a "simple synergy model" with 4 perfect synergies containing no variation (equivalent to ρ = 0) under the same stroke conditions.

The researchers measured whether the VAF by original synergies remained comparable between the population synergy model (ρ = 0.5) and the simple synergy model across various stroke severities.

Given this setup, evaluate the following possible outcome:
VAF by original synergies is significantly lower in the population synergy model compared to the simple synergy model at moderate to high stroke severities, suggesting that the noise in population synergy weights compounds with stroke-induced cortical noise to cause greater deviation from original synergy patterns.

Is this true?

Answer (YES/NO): YES